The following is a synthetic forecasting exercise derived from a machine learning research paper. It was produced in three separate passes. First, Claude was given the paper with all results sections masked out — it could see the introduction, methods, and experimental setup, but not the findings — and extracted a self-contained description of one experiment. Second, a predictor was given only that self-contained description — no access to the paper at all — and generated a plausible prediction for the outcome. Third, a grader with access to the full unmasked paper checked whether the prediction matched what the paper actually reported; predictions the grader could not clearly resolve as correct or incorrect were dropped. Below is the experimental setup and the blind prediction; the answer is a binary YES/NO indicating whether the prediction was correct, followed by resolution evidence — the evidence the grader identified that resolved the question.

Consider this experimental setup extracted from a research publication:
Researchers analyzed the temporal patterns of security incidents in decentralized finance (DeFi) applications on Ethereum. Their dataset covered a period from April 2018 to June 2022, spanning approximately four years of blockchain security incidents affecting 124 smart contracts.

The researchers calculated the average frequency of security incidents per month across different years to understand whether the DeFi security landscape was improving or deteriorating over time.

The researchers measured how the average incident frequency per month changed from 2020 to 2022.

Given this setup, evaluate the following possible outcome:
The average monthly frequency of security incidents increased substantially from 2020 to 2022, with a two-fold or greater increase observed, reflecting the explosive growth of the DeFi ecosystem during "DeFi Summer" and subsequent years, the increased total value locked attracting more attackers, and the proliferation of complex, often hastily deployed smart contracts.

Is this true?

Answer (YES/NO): YES